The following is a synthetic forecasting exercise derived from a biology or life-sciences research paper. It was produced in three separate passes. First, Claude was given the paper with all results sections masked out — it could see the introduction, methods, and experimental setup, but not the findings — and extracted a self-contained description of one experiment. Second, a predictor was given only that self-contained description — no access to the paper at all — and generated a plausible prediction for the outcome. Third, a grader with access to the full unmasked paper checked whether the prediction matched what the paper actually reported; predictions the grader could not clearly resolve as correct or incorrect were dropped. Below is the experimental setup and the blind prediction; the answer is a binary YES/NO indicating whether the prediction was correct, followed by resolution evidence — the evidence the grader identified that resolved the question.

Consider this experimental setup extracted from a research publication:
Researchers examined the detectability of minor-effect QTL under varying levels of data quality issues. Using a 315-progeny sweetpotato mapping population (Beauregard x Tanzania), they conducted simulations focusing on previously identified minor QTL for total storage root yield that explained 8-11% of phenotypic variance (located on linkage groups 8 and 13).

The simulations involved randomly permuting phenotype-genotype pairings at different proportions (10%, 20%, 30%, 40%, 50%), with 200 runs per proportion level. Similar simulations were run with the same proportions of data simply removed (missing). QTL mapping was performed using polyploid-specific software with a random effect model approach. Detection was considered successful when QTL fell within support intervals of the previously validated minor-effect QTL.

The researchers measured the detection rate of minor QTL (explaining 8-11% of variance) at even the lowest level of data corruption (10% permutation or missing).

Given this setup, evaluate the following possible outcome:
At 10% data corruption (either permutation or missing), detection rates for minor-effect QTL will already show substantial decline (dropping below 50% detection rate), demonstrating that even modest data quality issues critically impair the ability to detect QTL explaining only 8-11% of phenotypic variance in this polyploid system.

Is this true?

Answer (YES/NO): YES